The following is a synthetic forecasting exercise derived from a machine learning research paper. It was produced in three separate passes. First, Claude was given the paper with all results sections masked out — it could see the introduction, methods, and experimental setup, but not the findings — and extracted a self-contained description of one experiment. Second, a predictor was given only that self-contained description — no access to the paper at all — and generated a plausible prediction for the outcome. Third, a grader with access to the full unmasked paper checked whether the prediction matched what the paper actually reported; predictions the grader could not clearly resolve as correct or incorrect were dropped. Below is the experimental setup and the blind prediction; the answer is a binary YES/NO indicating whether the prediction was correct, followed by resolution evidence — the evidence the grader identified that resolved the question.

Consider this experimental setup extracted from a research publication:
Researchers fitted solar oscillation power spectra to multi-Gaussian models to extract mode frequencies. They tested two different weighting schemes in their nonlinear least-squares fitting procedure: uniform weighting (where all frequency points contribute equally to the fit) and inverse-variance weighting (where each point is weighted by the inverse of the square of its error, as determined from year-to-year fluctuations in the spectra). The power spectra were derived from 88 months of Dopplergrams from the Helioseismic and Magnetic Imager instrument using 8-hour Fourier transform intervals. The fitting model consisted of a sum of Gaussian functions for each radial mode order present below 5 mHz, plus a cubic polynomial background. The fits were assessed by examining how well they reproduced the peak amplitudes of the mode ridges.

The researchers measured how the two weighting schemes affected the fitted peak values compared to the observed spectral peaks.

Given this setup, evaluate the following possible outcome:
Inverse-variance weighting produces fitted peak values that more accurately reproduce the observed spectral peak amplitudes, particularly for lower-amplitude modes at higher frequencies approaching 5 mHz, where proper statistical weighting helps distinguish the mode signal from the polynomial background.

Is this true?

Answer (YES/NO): NO